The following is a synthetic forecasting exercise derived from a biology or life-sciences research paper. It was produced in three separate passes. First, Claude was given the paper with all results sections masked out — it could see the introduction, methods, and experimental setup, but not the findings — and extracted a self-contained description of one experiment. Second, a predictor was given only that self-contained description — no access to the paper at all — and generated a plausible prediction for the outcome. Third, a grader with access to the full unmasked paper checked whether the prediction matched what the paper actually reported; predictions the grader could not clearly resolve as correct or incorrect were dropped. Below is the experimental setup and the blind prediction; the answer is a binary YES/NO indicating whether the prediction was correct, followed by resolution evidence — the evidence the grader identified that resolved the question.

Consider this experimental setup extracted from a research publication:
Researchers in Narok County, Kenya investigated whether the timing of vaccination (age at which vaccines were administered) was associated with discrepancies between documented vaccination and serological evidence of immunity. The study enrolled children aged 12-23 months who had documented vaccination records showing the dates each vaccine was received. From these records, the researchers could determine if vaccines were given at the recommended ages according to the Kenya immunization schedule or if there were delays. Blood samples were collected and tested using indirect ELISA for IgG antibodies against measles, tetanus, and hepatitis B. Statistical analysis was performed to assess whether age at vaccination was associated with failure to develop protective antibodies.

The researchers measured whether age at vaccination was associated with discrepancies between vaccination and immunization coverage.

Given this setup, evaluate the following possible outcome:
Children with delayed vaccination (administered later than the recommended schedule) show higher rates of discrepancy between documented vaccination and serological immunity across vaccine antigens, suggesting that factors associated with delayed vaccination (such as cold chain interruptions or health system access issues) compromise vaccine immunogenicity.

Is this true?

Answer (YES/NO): NO